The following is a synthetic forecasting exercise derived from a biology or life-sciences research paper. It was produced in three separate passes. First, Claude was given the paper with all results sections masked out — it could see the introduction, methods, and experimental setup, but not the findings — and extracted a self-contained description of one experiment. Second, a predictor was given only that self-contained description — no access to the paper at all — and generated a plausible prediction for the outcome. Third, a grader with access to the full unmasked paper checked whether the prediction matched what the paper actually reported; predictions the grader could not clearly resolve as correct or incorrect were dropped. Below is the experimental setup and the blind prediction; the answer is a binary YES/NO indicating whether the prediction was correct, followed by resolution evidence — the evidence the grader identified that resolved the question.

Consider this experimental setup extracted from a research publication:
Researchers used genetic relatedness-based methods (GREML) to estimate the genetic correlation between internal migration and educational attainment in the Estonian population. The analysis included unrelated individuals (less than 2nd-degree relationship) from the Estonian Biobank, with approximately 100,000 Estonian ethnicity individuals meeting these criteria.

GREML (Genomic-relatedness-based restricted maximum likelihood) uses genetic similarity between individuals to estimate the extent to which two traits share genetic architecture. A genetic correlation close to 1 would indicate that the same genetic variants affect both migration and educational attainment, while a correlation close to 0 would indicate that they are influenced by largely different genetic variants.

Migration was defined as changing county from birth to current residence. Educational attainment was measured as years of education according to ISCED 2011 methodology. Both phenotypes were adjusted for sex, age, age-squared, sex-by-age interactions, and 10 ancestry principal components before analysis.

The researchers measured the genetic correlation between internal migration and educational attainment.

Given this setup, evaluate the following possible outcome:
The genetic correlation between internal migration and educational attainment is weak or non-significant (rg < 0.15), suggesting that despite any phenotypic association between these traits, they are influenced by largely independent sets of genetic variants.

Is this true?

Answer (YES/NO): NO